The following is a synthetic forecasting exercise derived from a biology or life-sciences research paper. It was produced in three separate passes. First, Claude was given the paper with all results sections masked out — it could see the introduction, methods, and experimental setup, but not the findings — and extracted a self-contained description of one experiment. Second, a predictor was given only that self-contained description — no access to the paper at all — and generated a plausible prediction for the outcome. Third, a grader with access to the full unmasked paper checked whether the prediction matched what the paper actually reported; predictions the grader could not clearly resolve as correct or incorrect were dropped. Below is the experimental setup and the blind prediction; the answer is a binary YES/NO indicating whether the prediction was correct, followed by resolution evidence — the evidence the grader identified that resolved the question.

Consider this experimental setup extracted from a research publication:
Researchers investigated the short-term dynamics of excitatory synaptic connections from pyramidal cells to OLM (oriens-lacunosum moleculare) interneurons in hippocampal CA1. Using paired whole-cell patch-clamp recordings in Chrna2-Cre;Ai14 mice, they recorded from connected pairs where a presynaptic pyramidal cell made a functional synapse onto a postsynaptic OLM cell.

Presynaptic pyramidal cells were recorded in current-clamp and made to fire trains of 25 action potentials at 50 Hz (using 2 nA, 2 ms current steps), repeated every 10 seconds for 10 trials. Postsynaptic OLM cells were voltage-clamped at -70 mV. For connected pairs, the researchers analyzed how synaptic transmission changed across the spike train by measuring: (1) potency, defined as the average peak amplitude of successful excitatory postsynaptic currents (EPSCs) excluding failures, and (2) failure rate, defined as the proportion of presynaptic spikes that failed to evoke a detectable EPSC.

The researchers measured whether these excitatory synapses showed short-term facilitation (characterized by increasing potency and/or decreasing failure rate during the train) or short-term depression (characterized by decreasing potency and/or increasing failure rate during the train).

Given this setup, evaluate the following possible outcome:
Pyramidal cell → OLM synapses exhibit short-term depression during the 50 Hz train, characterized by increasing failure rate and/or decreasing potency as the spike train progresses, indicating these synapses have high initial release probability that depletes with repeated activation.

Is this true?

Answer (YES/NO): NO